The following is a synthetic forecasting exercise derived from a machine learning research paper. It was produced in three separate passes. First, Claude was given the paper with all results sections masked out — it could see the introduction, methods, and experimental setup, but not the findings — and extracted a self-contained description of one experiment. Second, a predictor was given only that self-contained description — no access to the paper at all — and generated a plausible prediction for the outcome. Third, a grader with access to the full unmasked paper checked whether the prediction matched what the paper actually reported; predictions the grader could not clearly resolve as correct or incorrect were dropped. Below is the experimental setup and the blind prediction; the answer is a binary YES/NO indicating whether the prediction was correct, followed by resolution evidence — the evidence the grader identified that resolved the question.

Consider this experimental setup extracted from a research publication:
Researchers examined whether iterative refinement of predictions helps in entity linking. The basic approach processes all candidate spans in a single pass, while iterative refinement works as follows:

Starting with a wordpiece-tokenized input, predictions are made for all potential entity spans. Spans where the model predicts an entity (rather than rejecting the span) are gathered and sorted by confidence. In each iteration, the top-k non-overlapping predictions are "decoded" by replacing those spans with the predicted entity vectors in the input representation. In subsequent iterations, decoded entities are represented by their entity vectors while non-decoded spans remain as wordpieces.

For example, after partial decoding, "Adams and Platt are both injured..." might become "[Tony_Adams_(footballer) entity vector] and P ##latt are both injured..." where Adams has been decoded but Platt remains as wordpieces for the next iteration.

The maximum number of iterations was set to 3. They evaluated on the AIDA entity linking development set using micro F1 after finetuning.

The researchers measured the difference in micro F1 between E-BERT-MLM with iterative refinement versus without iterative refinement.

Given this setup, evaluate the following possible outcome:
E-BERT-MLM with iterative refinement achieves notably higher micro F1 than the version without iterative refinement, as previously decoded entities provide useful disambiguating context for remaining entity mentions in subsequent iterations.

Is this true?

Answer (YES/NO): NO